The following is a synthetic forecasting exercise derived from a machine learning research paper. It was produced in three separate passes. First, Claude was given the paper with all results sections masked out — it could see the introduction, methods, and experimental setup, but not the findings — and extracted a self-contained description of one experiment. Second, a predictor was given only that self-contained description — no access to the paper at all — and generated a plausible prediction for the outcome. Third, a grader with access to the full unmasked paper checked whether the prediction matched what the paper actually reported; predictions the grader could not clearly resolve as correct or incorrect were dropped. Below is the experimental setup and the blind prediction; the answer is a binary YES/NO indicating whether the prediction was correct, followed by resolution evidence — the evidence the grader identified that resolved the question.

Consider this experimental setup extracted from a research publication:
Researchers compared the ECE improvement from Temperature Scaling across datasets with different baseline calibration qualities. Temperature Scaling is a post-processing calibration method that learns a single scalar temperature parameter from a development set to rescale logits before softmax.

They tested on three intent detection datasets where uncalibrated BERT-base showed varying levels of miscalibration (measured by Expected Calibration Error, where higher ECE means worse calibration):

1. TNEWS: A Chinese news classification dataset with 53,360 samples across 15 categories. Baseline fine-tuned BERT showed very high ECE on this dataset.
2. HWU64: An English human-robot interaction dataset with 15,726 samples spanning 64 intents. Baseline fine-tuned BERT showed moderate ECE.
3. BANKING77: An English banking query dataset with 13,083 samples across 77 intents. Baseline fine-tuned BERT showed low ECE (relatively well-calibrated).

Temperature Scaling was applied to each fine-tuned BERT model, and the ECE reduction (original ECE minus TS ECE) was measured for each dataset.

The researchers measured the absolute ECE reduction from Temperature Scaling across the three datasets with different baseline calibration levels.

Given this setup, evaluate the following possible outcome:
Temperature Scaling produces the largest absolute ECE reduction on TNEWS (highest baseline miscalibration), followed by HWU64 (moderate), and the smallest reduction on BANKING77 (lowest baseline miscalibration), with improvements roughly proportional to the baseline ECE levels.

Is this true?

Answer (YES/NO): NO